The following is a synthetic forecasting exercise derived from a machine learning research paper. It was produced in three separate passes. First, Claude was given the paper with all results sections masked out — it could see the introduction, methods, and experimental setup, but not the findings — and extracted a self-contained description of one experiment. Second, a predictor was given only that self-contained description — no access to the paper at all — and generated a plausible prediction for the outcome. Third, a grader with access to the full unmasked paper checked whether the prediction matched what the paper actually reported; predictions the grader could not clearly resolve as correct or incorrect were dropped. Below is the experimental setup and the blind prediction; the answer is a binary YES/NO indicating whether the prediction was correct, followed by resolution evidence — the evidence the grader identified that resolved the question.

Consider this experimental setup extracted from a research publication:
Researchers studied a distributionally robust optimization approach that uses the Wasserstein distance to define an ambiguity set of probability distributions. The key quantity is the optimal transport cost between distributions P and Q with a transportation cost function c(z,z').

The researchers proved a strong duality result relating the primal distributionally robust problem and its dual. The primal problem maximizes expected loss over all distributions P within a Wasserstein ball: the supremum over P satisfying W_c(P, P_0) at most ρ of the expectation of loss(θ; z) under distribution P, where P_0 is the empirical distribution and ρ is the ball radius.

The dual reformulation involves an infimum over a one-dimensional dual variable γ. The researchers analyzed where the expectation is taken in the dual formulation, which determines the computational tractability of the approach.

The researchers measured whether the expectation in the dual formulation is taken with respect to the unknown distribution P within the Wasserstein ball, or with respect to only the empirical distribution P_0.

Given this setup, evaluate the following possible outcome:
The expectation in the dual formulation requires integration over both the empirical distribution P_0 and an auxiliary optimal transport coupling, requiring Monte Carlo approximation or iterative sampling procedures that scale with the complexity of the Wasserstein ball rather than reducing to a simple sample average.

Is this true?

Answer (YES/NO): NO